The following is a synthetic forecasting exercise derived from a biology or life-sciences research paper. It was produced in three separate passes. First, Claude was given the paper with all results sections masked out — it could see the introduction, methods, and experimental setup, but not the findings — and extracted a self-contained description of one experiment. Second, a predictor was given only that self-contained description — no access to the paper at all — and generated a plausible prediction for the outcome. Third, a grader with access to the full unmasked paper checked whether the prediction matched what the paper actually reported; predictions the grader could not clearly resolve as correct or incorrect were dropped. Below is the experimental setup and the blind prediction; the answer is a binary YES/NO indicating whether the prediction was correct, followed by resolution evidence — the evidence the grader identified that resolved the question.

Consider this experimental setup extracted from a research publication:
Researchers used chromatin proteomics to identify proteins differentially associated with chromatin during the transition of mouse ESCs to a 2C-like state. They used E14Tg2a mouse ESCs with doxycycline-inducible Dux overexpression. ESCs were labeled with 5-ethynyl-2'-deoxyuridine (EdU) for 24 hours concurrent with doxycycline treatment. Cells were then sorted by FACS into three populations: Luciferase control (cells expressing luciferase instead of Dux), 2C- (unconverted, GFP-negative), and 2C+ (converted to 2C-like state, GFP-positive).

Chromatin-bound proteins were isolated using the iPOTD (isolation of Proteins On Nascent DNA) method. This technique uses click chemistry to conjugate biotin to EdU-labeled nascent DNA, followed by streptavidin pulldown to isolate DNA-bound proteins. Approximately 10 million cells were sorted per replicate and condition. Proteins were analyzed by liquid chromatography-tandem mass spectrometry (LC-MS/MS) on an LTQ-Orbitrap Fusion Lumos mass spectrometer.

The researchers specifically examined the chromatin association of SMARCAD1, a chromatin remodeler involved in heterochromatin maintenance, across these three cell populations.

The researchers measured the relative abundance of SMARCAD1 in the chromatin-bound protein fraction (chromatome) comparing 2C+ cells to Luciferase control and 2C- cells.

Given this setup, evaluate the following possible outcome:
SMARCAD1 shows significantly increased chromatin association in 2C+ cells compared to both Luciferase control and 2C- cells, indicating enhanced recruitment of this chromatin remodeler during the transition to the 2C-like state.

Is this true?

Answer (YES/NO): NO